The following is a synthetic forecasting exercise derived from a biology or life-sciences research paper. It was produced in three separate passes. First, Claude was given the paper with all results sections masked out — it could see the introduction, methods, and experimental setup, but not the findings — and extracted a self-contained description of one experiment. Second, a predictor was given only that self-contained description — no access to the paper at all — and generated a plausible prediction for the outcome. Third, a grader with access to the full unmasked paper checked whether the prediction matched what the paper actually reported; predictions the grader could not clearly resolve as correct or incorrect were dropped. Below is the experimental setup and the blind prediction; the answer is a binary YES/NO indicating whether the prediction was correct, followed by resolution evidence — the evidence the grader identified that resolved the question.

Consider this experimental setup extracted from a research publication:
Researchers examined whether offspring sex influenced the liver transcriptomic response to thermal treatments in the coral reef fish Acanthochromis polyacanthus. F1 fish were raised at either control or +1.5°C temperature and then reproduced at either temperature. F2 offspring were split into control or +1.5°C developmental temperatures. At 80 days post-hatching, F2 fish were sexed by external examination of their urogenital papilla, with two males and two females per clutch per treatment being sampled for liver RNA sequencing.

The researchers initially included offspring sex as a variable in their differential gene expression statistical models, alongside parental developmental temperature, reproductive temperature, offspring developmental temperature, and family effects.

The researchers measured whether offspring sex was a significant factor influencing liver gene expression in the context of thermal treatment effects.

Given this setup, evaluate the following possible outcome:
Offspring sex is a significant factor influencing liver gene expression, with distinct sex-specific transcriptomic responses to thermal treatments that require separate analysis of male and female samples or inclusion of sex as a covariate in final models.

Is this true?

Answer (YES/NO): NO